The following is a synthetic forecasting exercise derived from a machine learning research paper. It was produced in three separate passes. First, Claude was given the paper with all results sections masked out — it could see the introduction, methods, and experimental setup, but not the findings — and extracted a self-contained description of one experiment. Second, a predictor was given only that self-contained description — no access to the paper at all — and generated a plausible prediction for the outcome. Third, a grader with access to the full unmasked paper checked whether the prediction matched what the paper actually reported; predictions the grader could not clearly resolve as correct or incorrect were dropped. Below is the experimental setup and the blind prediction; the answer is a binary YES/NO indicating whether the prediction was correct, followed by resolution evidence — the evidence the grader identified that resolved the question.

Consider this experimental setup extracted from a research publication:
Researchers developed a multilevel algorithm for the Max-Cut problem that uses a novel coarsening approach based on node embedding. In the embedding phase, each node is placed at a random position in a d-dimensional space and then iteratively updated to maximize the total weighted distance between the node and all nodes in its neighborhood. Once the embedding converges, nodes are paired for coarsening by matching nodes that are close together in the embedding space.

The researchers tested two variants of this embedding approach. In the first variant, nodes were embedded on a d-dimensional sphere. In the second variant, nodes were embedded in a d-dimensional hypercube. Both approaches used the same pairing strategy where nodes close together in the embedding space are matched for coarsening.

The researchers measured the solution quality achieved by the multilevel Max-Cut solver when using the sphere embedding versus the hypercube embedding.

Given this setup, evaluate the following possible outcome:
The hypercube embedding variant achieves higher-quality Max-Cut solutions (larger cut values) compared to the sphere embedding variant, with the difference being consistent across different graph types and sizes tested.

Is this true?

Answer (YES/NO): NO